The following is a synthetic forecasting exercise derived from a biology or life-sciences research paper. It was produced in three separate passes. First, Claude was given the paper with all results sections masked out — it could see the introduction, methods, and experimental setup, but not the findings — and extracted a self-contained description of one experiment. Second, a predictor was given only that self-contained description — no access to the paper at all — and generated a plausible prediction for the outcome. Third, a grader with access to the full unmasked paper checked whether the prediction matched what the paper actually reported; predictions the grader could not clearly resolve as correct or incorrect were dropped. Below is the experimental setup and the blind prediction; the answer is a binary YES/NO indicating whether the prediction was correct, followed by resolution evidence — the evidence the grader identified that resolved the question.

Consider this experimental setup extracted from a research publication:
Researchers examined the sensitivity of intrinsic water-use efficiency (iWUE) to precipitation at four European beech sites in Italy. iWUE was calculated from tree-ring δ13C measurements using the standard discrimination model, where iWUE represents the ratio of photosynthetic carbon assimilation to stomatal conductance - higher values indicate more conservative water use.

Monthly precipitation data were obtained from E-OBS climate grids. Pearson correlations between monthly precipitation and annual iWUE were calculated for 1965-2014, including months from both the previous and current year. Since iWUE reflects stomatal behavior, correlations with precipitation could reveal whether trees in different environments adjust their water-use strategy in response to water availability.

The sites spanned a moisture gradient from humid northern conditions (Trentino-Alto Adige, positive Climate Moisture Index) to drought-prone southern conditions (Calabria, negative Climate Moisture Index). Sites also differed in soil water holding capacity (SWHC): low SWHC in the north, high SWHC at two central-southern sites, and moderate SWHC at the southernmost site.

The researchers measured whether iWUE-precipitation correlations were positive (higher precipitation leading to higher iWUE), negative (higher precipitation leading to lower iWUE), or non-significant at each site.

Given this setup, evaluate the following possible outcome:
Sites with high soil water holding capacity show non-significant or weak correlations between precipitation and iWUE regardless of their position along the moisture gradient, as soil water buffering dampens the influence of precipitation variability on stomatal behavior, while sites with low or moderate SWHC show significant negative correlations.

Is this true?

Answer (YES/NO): NO